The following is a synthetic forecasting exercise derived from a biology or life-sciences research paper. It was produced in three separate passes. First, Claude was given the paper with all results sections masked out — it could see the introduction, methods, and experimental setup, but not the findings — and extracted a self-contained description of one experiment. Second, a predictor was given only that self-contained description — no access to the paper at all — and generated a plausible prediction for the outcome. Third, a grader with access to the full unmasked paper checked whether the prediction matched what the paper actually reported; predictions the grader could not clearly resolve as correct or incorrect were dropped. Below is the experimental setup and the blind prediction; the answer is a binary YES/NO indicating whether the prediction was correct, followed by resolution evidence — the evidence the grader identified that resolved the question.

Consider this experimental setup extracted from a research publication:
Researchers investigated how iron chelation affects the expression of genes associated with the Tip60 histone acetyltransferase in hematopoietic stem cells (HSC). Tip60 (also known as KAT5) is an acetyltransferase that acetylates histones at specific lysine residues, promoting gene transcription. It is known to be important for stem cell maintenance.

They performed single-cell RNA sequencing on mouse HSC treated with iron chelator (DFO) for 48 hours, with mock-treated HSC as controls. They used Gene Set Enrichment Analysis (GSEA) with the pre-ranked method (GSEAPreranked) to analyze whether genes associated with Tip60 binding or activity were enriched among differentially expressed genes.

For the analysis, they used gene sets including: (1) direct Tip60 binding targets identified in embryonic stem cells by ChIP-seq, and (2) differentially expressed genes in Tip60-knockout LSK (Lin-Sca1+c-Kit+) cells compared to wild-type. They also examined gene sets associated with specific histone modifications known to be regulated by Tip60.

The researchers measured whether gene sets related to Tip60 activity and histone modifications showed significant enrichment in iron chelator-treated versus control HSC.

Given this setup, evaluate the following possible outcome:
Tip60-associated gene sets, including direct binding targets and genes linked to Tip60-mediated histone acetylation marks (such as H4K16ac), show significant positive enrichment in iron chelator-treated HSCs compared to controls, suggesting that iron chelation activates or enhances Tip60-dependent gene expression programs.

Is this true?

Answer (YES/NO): YES